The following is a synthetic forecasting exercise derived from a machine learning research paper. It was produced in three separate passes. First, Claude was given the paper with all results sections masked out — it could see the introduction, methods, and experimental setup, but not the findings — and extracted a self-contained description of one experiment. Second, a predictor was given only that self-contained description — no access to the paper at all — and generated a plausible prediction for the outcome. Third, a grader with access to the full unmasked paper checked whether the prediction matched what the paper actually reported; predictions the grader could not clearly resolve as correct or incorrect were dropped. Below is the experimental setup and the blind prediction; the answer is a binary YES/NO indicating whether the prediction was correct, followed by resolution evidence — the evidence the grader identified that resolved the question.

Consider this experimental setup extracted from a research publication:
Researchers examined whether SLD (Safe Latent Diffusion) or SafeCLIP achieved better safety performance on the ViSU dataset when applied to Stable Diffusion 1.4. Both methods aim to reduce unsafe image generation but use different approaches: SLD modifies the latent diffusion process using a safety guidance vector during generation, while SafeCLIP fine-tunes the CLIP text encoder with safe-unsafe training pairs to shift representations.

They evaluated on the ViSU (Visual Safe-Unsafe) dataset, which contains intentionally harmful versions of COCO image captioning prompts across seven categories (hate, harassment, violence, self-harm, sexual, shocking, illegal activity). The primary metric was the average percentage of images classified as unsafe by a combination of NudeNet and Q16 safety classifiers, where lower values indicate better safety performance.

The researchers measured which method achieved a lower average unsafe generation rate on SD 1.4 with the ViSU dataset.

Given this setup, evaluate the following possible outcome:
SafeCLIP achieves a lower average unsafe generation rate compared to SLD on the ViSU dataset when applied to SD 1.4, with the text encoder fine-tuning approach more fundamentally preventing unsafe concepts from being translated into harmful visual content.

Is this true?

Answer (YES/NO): NO